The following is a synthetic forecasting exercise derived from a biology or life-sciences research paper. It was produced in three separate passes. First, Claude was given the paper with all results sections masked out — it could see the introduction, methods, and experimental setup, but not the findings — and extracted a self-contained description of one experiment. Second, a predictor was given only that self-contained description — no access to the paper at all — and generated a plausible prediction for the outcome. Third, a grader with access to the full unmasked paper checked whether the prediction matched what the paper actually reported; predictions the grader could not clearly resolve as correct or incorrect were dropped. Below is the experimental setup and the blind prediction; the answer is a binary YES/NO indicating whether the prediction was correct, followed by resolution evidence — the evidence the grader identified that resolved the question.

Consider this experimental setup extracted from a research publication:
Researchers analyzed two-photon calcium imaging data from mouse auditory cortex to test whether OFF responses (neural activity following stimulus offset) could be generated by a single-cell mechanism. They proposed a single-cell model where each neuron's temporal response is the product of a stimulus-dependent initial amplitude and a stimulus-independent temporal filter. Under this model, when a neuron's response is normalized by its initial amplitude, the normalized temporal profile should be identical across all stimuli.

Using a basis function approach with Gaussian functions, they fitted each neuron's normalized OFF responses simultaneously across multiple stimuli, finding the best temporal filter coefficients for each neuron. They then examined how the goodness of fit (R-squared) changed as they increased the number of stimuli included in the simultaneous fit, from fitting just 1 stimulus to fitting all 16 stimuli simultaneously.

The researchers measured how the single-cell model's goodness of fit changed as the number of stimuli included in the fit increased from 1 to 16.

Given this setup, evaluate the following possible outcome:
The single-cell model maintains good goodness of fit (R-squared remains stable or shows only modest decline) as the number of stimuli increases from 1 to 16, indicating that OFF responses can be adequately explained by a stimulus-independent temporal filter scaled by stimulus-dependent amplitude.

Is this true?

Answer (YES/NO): NO